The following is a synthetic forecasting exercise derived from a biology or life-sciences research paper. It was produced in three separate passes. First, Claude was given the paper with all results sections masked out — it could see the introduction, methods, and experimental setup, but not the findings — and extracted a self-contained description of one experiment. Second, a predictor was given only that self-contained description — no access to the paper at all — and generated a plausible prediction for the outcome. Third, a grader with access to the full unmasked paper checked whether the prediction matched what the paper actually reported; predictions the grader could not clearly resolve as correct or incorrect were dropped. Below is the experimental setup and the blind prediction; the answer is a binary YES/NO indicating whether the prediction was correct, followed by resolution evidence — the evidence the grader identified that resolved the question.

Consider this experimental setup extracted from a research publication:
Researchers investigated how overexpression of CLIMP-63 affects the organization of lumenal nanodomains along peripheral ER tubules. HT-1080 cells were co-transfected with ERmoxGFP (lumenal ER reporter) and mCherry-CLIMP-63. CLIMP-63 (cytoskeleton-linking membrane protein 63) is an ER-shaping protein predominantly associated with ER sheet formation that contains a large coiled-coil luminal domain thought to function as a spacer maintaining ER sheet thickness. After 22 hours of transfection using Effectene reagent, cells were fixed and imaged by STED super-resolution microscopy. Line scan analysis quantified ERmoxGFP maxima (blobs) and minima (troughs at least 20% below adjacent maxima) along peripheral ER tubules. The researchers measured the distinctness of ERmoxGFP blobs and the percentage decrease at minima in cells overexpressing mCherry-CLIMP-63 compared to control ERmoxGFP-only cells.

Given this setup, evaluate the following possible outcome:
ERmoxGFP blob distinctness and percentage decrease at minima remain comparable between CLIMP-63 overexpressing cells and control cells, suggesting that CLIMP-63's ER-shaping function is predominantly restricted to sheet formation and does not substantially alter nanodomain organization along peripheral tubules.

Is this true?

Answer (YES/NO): NO